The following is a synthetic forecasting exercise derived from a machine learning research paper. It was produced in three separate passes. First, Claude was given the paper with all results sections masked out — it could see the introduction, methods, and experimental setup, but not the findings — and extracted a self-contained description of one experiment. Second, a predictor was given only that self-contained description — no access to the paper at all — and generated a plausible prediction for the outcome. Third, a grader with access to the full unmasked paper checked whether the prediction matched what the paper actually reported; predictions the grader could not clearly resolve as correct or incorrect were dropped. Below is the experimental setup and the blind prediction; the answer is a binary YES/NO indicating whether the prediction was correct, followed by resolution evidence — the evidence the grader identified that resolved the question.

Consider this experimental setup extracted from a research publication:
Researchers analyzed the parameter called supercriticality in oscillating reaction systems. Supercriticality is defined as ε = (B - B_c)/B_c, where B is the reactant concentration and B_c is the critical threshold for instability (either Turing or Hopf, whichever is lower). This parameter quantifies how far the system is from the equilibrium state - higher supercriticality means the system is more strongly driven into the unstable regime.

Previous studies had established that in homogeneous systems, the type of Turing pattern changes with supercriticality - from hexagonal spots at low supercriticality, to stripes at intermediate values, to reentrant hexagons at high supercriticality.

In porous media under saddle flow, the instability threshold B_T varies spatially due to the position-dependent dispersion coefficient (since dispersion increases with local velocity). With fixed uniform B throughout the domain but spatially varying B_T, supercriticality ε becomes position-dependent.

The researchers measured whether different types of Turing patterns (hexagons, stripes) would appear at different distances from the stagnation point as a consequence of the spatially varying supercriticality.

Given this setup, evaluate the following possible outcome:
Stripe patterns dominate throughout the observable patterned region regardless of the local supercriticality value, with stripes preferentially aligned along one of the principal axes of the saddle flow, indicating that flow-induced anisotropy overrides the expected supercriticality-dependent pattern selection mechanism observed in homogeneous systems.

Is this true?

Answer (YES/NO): NO